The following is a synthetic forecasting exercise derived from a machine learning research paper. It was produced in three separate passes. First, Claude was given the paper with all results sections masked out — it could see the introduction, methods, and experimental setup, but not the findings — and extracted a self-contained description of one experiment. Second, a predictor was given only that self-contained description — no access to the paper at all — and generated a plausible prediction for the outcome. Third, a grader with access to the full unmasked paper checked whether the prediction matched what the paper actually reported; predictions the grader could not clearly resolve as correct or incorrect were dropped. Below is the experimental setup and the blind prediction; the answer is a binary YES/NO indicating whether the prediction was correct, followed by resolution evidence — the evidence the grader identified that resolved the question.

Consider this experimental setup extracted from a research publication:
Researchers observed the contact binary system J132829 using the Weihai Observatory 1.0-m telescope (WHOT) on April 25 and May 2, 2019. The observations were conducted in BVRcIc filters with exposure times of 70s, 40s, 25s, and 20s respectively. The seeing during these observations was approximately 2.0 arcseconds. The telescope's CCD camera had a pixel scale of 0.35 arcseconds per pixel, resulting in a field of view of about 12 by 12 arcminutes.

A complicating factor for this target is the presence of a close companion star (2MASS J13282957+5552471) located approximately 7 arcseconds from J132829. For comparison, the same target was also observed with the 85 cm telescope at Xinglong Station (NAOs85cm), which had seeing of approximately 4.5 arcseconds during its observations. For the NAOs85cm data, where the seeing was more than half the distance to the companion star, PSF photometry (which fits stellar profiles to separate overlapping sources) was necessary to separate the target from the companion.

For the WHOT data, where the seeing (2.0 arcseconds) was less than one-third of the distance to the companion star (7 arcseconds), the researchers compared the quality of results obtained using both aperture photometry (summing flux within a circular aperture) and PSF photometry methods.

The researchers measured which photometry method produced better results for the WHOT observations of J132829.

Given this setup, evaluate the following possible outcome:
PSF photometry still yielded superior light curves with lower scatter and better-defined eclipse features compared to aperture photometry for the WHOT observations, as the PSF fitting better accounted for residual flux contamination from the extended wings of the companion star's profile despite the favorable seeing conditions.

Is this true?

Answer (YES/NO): NO